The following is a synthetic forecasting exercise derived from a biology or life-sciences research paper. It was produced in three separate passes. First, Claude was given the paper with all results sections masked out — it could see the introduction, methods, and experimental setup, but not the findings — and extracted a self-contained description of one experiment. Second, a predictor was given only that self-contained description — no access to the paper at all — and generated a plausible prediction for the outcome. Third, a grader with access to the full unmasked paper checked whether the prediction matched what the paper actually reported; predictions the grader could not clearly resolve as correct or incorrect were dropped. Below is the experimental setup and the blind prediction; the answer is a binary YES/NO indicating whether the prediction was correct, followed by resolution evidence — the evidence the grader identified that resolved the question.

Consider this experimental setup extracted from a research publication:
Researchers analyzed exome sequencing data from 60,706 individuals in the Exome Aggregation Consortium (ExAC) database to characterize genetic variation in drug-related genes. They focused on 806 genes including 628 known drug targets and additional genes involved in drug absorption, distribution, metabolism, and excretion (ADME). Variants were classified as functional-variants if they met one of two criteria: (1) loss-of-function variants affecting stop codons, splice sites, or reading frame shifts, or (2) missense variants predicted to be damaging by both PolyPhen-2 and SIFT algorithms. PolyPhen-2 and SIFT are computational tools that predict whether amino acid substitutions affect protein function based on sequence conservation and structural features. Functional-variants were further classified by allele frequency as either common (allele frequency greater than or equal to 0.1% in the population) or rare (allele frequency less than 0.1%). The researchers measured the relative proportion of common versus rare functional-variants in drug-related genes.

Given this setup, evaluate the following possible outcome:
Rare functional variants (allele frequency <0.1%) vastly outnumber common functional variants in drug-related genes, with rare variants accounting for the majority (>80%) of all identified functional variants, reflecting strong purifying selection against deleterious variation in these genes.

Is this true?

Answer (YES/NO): YES